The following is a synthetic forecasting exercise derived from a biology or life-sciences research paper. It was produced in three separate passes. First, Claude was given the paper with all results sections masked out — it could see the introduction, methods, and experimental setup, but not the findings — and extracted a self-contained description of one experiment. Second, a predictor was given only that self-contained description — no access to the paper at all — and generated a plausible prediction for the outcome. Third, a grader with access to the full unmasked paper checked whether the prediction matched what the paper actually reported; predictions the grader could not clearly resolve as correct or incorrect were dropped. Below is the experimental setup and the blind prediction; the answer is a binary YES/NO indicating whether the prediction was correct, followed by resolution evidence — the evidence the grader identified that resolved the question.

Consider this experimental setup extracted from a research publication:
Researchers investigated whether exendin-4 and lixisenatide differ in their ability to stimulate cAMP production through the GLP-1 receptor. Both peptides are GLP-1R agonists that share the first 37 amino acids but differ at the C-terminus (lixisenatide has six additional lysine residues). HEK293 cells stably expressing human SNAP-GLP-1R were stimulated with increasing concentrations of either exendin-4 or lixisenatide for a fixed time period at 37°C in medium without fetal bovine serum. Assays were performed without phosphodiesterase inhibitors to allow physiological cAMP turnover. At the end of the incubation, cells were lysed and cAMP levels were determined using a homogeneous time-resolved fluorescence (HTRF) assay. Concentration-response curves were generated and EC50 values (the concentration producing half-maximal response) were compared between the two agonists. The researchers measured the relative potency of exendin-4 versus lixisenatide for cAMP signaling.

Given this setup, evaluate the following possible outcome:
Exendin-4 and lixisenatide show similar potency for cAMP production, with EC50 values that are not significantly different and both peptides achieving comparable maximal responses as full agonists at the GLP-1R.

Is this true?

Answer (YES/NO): NO